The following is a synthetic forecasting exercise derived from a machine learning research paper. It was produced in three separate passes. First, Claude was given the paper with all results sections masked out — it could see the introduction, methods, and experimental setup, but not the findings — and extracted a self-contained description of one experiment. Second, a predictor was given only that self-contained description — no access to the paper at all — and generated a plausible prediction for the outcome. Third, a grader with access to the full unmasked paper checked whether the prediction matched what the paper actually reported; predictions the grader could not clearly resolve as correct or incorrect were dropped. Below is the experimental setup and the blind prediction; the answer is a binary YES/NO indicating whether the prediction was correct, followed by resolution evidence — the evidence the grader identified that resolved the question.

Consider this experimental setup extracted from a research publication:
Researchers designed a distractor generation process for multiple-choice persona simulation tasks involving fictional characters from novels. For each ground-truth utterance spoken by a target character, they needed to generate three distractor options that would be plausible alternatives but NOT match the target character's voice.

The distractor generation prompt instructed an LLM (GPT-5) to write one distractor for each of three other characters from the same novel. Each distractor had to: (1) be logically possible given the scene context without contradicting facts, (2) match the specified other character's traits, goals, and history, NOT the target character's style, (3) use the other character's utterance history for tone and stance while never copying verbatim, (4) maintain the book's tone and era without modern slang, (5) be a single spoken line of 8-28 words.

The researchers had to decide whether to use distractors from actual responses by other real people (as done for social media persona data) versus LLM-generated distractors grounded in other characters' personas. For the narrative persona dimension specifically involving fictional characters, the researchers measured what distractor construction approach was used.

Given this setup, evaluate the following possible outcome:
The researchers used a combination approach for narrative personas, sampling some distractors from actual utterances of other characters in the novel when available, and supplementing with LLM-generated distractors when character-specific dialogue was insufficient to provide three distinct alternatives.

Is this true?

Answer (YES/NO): NO